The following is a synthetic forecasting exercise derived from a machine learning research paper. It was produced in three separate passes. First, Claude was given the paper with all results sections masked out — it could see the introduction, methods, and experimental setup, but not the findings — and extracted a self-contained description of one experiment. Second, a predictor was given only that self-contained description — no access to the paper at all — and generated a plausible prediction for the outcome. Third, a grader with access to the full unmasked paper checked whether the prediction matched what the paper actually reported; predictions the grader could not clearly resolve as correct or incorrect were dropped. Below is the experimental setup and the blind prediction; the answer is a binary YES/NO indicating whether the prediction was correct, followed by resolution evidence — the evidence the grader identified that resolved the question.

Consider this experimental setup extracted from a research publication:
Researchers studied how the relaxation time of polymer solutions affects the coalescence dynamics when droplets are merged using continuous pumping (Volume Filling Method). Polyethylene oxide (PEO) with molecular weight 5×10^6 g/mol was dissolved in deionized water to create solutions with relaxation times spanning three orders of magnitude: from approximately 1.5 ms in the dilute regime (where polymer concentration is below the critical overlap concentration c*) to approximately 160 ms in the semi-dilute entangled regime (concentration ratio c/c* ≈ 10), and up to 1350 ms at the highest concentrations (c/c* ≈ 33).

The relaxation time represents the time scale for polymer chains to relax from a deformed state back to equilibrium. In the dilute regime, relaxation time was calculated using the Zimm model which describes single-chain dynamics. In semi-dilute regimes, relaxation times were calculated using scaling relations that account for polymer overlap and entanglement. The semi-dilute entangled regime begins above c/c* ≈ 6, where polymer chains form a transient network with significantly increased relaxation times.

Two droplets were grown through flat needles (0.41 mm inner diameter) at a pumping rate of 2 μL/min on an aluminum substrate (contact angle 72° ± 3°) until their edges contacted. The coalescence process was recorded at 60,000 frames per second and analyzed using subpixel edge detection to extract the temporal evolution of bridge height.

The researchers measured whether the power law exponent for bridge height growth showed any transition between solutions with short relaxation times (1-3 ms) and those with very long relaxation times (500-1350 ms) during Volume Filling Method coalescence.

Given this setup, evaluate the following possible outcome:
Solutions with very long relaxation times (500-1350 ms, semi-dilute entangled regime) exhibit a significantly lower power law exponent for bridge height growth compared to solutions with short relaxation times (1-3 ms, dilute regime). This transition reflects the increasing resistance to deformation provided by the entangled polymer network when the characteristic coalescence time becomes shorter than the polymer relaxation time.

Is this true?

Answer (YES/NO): YES